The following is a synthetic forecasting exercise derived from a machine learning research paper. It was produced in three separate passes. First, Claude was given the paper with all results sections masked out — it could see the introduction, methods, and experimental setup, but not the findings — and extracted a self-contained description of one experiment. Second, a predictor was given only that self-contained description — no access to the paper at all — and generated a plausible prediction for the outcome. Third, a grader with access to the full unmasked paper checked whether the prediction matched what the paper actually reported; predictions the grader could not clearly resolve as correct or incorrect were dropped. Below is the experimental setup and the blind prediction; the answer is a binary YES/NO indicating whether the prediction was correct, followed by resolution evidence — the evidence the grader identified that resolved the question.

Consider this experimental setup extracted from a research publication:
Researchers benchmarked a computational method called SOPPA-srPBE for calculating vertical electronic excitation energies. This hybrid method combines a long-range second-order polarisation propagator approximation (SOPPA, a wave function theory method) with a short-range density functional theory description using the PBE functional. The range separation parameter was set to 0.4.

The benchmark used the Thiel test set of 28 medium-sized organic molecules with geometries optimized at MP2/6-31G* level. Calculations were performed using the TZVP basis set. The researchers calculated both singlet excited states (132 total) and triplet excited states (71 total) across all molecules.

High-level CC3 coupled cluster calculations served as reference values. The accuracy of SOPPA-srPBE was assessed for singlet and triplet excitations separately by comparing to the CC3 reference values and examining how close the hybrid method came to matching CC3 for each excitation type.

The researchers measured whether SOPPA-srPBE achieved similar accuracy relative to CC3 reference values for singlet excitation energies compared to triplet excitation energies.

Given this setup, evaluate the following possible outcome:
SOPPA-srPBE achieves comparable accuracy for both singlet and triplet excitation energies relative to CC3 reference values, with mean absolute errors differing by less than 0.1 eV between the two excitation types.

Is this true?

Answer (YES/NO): NO